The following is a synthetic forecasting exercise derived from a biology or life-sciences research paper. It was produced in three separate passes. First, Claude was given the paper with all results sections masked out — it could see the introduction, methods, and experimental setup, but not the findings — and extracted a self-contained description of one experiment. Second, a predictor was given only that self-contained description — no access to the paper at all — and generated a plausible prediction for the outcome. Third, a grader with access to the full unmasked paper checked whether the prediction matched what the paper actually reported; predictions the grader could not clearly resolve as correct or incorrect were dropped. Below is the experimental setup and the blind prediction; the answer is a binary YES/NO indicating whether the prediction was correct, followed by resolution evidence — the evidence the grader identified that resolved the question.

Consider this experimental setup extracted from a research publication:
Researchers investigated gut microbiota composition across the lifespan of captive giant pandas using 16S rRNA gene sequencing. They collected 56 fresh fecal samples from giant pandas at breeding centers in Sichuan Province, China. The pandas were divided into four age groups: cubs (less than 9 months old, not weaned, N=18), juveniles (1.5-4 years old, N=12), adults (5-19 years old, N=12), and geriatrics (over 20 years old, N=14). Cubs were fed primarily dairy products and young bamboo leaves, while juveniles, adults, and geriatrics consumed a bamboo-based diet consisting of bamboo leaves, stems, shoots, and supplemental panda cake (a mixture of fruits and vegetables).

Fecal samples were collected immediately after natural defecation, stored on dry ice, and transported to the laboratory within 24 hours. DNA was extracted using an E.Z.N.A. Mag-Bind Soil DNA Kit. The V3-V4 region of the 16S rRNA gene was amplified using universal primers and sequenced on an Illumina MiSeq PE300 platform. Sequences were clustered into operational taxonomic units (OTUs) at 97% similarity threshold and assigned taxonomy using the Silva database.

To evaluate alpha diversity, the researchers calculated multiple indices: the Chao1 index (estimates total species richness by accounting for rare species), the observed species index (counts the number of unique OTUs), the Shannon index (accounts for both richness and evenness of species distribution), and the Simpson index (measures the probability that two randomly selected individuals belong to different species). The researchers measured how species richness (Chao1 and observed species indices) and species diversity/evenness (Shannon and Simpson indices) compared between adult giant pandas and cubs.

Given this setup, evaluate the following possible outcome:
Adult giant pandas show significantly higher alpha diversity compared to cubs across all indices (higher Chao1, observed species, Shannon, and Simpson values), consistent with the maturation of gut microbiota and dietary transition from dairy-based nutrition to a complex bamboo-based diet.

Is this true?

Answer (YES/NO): NO